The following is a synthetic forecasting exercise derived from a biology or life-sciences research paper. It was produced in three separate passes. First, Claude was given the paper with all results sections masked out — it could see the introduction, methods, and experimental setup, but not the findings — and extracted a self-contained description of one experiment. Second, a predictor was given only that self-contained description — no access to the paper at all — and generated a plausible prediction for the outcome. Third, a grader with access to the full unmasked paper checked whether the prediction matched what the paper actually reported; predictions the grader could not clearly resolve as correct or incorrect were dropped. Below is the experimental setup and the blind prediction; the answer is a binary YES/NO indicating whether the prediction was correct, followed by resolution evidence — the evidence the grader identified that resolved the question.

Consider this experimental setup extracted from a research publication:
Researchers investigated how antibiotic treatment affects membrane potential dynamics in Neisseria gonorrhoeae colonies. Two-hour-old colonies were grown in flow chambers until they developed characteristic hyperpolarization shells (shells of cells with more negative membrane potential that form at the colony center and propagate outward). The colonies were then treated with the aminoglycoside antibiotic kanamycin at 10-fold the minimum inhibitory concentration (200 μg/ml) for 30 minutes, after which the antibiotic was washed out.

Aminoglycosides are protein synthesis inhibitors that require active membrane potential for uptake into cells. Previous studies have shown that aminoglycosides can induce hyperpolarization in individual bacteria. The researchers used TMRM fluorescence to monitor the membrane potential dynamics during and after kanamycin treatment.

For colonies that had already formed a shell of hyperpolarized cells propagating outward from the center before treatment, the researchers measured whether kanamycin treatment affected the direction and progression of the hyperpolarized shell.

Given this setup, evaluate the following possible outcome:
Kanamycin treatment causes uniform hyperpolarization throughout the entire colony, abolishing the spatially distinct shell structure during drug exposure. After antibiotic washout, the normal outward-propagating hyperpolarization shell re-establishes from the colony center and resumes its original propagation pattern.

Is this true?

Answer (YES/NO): NO